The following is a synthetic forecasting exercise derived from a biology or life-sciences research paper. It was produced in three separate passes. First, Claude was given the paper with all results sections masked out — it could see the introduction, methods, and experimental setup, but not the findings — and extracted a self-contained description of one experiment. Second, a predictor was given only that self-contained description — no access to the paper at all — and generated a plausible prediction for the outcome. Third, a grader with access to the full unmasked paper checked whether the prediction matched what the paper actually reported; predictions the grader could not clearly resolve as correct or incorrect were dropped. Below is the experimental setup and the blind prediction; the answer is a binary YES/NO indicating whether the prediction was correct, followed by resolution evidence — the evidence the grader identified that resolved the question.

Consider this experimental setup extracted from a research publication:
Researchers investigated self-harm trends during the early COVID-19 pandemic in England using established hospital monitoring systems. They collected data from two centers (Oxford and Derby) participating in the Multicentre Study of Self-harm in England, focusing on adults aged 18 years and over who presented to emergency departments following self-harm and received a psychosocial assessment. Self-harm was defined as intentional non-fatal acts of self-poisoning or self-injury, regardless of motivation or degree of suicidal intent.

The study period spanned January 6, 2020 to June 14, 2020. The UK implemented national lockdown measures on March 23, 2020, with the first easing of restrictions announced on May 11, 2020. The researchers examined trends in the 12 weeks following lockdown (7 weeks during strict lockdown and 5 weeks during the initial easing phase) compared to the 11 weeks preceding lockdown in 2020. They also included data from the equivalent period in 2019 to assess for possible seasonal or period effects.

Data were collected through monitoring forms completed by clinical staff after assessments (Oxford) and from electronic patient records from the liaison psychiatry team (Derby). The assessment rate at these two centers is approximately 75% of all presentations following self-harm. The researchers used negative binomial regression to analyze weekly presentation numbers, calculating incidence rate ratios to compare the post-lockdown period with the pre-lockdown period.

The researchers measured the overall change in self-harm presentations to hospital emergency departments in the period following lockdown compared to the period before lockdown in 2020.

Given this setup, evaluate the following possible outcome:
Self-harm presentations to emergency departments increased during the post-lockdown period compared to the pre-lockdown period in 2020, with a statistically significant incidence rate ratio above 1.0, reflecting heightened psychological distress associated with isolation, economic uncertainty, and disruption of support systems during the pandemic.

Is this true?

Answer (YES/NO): NO